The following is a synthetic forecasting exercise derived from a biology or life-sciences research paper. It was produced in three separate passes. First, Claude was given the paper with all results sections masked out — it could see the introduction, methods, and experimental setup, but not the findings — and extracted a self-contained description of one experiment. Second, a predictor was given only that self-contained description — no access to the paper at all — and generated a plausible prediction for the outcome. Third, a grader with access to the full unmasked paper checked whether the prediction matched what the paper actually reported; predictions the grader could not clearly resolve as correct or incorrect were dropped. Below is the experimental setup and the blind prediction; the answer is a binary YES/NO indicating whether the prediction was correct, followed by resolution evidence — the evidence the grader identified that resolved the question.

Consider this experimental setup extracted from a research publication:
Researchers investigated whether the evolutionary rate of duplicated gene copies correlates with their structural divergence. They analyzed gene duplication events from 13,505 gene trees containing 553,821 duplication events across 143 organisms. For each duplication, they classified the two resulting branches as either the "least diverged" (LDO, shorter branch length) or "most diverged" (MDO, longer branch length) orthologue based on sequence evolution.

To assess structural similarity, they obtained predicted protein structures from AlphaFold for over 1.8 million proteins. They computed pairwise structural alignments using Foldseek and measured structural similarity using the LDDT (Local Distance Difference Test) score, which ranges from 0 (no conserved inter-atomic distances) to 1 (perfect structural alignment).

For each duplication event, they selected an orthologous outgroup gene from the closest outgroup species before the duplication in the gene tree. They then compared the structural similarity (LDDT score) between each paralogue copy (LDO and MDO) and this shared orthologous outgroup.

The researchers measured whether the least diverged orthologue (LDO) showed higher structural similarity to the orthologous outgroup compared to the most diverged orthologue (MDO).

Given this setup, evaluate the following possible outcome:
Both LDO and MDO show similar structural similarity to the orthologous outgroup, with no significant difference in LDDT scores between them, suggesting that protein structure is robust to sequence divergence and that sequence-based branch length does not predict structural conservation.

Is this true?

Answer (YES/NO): NO